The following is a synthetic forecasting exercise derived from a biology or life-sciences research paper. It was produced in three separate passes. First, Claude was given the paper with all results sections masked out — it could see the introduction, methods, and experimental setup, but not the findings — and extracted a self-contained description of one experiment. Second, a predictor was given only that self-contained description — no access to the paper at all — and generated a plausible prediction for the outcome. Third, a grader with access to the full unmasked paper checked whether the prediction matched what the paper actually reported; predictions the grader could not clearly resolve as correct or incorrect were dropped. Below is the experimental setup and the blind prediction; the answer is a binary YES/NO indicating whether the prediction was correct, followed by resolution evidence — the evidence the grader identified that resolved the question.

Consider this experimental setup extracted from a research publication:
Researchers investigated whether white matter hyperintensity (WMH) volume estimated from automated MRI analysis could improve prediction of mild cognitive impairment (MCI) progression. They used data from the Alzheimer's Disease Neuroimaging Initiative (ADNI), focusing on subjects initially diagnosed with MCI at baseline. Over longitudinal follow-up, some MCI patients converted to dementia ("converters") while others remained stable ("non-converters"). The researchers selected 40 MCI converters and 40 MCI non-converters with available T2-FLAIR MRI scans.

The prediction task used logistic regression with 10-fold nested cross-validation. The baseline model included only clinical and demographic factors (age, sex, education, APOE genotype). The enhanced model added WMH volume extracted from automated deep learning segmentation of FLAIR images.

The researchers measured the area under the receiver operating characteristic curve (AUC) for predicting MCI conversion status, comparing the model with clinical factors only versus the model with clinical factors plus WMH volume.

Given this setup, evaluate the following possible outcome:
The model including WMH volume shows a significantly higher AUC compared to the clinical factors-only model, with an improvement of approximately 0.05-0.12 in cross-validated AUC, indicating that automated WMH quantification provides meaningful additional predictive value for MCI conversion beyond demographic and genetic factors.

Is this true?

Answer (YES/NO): NO